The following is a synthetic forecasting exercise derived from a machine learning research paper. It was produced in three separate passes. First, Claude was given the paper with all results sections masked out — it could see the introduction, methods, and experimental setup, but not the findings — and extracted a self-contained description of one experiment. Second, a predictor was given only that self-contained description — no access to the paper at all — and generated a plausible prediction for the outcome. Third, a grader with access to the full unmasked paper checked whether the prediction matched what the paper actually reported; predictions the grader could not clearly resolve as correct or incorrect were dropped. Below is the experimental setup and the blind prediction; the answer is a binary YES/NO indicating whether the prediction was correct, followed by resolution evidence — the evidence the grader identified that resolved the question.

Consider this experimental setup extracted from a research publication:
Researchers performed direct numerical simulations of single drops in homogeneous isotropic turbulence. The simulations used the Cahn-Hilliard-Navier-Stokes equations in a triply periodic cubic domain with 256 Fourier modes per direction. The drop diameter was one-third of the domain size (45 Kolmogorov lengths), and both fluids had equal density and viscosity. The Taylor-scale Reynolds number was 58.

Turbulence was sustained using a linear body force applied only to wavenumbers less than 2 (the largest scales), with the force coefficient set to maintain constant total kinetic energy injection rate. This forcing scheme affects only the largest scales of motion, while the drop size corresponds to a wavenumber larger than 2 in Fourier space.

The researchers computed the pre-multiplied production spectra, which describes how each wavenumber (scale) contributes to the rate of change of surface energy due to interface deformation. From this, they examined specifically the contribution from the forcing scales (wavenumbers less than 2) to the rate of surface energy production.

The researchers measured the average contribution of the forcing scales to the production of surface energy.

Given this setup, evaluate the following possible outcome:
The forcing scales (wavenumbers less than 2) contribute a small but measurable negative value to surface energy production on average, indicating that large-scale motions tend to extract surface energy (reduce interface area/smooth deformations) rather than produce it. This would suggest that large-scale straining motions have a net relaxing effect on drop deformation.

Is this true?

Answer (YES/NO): YES